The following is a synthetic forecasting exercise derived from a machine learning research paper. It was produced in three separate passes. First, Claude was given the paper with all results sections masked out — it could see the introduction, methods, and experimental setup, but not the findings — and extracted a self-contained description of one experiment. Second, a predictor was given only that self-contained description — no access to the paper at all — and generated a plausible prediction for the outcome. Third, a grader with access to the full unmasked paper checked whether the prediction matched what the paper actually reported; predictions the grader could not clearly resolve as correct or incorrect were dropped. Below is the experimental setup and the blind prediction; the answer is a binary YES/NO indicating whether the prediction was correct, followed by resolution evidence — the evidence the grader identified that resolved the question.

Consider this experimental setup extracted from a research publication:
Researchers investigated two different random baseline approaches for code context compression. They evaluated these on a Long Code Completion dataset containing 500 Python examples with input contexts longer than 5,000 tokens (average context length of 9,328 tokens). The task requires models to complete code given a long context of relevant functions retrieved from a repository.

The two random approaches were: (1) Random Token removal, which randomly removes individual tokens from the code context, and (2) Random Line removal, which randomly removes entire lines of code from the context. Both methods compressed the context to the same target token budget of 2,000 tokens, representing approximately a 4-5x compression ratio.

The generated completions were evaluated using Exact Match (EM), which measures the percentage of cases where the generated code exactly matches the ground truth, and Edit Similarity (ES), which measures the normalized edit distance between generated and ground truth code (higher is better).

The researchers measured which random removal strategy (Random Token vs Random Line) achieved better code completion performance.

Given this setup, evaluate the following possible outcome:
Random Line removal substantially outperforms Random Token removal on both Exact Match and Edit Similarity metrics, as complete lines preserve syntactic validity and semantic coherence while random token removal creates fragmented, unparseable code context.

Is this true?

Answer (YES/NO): NO